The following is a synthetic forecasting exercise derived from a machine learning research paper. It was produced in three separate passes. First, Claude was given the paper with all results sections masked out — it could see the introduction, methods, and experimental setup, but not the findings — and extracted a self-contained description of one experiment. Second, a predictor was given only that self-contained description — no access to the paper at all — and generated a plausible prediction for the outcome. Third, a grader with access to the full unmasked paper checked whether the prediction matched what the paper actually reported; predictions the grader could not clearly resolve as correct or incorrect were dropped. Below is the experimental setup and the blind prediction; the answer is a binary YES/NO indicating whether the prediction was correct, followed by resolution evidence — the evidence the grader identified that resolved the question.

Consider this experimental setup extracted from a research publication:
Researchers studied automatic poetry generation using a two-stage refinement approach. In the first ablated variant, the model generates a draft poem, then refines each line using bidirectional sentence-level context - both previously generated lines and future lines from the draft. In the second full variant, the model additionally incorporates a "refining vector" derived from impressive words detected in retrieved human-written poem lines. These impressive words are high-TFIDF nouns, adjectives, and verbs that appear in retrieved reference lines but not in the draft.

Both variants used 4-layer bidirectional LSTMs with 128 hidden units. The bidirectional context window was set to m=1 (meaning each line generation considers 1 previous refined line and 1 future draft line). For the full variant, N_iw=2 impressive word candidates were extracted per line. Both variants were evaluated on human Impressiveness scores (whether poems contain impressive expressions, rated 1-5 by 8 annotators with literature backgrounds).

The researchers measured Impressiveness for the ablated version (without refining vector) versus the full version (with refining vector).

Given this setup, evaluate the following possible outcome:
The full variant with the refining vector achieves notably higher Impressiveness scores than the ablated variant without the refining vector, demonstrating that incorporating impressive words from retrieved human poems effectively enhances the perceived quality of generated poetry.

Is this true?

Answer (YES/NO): YES